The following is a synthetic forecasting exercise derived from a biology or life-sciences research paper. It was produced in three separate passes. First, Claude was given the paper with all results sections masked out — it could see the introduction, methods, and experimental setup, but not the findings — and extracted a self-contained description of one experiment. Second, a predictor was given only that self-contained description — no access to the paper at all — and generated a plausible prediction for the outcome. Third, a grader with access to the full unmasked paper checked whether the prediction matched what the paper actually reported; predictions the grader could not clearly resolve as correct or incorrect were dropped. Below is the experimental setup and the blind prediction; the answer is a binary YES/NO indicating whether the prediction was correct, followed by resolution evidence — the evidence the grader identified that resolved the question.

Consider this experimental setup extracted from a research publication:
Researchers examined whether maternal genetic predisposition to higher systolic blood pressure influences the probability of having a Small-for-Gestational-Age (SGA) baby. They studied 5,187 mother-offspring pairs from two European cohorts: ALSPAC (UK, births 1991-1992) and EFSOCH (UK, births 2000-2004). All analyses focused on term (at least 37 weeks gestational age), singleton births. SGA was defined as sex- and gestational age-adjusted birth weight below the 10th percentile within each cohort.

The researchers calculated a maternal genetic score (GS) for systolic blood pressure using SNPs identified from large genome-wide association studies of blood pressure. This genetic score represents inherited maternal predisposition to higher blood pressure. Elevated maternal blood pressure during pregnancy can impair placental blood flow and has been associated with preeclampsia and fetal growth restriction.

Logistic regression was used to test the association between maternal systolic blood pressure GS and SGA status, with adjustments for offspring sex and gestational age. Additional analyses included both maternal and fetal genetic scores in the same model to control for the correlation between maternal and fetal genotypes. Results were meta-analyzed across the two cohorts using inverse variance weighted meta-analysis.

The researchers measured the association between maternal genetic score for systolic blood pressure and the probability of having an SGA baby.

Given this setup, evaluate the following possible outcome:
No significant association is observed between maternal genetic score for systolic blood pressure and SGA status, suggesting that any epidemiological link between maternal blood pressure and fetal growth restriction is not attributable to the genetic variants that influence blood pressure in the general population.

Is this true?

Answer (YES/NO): NO